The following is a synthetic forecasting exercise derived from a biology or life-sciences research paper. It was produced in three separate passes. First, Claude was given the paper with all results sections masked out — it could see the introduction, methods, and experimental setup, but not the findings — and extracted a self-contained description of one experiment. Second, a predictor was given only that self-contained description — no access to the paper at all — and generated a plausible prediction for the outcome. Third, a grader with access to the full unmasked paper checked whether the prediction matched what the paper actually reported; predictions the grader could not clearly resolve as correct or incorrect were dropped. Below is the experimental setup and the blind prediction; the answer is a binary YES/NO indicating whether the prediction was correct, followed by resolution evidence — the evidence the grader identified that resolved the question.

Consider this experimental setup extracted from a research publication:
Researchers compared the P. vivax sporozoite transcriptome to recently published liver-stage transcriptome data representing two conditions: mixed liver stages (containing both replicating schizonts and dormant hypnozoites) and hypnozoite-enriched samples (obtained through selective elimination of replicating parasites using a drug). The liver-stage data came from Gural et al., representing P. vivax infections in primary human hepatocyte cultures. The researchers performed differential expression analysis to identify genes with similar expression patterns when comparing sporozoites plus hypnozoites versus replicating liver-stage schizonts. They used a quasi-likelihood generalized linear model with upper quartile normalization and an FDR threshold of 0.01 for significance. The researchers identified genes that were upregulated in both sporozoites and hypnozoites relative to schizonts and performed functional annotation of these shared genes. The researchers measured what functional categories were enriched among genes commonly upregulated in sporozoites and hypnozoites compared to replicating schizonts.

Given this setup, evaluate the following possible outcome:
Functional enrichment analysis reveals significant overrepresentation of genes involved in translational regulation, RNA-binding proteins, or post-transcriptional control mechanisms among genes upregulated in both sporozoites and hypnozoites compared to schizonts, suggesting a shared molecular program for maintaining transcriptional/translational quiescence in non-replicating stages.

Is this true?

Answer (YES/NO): YES